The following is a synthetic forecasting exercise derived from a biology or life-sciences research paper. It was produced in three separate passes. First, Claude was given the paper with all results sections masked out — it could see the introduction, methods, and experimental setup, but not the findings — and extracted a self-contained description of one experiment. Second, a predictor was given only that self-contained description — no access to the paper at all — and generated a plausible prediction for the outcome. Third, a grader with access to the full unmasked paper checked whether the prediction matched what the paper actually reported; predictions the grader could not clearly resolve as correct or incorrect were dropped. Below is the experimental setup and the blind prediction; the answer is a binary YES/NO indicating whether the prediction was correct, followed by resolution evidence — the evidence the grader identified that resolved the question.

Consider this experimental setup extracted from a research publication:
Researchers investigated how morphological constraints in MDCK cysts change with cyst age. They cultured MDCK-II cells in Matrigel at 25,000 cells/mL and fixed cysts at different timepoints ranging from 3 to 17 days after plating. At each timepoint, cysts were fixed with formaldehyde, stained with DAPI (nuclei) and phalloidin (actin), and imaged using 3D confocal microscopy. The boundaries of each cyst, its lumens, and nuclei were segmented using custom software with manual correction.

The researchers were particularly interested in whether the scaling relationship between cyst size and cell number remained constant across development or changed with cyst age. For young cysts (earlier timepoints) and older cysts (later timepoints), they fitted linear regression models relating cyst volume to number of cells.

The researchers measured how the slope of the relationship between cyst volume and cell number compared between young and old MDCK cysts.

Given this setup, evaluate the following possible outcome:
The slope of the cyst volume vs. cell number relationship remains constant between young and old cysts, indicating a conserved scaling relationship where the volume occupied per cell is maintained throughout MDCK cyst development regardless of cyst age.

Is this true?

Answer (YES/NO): NO